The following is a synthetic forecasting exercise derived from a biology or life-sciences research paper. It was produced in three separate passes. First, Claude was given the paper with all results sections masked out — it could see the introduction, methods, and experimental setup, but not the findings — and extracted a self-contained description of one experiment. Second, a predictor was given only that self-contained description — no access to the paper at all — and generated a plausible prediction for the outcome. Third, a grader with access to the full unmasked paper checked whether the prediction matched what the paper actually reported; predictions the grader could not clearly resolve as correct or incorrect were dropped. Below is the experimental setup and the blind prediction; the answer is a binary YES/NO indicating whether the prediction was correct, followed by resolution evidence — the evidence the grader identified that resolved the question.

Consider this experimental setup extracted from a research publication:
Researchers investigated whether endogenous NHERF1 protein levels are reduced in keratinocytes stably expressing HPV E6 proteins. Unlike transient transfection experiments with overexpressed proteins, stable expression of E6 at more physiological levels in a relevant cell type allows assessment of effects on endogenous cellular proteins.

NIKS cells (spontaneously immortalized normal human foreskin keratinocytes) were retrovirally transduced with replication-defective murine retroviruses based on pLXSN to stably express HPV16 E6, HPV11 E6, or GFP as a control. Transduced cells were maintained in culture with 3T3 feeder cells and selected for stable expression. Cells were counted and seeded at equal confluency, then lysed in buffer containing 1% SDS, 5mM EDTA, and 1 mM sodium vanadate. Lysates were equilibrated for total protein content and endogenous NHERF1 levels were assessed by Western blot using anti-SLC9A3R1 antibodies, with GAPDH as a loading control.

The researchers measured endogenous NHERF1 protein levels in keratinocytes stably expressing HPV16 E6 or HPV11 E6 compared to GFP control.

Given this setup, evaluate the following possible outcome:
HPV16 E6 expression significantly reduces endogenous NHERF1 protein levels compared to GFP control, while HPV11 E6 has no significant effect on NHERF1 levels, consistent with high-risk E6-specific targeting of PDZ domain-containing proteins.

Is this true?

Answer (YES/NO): NO